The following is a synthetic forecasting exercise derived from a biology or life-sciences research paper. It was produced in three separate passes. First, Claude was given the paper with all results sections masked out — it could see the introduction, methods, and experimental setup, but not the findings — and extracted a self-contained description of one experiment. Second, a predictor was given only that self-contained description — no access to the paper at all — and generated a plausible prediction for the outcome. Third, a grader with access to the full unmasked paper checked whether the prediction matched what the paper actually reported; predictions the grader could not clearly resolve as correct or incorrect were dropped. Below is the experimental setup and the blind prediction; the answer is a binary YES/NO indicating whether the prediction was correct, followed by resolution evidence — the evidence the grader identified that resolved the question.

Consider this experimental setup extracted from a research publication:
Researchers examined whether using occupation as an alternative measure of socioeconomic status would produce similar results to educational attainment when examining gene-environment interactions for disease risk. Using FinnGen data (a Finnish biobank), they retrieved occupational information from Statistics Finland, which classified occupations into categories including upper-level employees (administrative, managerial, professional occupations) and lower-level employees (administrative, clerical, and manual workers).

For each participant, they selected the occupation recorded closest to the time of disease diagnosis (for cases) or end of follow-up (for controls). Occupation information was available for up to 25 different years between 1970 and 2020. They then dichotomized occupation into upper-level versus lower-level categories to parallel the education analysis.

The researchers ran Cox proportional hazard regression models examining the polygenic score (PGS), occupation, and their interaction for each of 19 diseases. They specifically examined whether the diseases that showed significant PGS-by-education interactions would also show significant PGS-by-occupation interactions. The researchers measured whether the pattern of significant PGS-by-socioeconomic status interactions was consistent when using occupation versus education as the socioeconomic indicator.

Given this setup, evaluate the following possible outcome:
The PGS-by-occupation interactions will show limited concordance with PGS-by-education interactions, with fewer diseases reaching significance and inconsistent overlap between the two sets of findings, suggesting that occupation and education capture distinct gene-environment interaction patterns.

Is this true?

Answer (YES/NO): YES